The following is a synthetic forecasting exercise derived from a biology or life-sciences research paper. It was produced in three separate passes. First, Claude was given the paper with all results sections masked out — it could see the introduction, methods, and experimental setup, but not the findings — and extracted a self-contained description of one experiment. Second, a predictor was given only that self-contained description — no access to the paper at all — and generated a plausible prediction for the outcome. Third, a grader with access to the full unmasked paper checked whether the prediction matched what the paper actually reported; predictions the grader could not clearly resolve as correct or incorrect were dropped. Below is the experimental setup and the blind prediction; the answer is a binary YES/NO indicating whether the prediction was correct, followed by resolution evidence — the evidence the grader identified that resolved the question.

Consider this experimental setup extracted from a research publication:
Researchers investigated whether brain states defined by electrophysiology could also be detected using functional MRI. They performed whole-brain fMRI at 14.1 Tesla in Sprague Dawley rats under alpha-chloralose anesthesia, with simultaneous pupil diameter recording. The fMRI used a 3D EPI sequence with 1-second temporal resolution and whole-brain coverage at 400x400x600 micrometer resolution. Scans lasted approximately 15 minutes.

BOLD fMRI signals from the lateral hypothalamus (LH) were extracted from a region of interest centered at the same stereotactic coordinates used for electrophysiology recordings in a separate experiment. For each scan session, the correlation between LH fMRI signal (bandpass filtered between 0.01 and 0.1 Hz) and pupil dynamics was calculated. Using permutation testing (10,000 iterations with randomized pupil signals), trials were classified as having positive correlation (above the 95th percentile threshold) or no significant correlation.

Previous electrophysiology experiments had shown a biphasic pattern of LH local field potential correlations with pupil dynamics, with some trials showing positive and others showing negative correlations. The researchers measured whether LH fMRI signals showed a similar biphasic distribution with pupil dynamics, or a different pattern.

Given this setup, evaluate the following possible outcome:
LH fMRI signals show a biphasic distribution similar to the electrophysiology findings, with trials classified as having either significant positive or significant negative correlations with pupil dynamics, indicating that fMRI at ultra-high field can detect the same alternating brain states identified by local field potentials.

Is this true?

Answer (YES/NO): NO